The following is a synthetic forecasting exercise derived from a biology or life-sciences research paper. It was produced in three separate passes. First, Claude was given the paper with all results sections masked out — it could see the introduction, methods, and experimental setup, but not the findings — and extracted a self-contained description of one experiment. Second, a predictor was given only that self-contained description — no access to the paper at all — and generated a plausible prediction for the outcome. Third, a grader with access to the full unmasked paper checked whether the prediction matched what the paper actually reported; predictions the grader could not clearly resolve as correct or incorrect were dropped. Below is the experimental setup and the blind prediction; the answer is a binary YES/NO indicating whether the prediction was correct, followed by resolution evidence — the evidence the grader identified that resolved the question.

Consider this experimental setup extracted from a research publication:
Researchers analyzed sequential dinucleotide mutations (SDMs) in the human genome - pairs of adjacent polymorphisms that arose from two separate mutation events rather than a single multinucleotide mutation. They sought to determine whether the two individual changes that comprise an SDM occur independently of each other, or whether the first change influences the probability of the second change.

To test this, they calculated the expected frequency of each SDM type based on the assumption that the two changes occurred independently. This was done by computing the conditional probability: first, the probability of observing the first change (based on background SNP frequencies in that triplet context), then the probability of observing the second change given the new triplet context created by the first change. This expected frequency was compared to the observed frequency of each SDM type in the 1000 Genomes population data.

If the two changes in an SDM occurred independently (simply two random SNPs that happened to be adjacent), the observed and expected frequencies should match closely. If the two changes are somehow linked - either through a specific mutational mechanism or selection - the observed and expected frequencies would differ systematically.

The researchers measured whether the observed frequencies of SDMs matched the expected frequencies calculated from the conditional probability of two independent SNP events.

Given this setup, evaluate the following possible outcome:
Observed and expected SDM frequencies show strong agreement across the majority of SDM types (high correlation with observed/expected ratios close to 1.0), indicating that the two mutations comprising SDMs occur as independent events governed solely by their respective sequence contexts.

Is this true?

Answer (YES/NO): NO